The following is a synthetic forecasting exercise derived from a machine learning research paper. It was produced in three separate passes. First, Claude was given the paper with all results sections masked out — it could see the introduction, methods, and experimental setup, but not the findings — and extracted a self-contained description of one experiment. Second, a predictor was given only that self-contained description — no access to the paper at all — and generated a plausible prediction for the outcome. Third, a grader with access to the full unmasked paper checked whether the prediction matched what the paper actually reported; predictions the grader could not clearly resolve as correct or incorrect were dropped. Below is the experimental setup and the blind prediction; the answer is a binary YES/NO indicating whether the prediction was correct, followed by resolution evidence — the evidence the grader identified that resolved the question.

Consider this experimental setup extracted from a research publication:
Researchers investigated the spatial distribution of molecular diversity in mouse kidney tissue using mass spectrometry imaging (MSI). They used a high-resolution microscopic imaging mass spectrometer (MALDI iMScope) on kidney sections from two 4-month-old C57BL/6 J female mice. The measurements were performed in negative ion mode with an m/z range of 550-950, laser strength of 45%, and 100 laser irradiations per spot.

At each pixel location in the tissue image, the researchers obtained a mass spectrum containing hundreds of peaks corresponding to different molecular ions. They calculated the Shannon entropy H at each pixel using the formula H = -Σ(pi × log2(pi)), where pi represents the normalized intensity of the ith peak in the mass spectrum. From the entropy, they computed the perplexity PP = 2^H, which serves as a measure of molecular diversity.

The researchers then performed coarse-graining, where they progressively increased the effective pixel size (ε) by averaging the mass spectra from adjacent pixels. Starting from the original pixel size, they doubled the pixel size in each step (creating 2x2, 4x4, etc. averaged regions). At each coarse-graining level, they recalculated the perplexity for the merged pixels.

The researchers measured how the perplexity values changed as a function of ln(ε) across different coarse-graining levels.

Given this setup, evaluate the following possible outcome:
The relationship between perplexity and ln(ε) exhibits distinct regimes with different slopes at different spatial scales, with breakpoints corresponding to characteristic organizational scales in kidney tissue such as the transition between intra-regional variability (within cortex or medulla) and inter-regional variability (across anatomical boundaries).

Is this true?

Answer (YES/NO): NO